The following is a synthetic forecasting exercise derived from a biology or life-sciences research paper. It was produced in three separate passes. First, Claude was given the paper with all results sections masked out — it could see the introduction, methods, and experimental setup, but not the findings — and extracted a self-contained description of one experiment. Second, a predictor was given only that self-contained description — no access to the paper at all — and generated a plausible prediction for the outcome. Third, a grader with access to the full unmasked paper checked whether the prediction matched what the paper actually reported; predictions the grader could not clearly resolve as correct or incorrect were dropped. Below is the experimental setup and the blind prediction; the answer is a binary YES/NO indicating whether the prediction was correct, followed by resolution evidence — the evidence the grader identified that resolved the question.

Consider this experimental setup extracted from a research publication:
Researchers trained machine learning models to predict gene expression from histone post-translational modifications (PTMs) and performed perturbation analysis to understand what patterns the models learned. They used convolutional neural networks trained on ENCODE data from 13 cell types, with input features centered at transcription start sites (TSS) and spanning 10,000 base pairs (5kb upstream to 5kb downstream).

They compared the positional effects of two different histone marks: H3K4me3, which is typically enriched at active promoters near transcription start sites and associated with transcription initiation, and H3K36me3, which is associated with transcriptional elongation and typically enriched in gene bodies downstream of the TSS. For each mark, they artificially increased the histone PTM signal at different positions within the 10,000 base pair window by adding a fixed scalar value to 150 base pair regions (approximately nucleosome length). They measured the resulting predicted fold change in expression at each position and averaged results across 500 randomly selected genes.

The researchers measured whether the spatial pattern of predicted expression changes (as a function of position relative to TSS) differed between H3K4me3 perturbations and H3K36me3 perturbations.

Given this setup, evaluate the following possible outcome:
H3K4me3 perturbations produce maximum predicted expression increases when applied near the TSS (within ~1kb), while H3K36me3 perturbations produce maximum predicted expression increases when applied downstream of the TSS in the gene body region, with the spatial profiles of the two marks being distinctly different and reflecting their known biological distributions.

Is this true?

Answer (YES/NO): YES